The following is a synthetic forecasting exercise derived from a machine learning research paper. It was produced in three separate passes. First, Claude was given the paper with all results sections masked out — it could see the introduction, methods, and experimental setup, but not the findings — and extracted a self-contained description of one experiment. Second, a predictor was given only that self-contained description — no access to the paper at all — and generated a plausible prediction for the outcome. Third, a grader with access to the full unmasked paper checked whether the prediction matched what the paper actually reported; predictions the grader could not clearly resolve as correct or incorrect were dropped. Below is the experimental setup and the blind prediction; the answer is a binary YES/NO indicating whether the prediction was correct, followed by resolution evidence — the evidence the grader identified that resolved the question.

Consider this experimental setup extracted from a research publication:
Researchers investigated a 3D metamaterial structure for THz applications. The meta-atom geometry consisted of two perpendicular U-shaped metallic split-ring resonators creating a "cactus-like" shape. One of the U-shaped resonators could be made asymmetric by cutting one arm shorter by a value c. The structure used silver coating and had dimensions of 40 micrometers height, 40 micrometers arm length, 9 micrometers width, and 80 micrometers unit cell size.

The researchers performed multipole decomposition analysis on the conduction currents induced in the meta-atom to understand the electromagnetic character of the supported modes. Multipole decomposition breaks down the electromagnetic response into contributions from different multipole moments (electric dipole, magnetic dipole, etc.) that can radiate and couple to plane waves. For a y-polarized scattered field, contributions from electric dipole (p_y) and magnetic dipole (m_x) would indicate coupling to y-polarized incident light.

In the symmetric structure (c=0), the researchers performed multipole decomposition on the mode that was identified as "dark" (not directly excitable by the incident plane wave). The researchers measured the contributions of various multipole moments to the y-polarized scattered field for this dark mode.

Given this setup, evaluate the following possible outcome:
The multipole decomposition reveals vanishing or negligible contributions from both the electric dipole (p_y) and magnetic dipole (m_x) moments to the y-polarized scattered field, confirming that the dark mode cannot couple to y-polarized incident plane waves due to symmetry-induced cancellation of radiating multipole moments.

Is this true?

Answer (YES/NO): YES